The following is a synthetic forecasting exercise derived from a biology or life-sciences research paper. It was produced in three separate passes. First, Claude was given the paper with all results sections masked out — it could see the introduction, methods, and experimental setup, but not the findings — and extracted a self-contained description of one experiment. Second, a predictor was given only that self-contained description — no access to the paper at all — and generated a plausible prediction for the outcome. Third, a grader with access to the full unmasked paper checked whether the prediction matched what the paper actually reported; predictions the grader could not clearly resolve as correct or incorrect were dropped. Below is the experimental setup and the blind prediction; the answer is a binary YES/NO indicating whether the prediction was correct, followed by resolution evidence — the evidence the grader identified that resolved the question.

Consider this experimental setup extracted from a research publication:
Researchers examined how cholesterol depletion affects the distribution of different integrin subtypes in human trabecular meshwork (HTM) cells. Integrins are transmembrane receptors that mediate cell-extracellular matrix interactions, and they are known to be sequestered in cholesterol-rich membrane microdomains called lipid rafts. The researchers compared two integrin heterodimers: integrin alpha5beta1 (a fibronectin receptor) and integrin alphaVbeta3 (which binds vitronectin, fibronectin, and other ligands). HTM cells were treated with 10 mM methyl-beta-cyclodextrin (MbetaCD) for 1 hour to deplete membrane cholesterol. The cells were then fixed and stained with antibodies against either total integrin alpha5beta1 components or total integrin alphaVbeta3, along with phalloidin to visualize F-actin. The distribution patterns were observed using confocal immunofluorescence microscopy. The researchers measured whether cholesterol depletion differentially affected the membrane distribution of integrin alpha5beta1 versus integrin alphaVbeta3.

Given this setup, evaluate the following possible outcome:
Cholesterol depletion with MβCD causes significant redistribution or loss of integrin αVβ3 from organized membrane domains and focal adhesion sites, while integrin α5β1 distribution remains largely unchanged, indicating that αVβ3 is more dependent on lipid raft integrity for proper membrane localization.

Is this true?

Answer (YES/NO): YES